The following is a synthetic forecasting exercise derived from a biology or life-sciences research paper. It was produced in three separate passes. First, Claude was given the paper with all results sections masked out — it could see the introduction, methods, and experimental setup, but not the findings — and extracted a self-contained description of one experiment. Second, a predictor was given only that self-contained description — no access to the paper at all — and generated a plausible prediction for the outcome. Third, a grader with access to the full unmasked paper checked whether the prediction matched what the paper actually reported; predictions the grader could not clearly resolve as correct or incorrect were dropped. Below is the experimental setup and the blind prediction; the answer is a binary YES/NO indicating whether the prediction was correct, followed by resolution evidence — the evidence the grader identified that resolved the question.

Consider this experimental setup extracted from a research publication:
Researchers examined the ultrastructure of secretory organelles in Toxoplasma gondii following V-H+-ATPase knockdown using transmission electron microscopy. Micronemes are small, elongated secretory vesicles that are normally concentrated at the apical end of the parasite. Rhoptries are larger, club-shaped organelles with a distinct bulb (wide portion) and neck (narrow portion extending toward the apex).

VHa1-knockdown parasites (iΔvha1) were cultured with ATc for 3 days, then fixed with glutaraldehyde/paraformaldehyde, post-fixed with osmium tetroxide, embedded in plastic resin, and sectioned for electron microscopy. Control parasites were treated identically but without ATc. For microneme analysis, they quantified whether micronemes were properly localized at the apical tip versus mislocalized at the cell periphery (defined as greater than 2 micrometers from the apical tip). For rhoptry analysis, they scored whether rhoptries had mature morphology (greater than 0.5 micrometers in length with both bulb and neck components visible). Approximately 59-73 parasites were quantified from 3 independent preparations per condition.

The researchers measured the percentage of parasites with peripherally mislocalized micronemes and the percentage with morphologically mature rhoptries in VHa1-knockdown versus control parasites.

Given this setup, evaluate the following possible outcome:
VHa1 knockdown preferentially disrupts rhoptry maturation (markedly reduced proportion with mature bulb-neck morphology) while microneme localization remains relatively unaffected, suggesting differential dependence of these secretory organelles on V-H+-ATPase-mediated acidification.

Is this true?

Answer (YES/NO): NO